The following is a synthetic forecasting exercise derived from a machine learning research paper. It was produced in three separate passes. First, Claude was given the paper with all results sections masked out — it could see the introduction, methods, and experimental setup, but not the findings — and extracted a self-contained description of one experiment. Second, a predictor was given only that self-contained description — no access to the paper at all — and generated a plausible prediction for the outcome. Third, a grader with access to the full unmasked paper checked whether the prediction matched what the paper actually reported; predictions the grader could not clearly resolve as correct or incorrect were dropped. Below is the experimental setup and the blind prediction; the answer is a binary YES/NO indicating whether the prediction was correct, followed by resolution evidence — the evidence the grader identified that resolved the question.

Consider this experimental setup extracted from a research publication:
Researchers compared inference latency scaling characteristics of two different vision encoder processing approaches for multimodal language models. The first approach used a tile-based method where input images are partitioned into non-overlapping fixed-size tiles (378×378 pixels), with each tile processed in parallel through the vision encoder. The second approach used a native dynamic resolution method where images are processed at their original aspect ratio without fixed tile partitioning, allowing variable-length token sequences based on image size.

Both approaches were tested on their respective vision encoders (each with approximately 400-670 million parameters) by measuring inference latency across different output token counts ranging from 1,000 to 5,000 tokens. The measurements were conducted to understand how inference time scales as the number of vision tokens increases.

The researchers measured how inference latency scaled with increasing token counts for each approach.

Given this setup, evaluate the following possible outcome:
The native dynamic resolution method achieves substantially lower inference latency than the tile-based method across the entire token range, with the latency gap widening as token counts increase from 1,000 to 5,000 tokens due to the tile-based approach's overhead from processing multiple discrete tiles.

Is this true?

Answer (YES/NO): NO